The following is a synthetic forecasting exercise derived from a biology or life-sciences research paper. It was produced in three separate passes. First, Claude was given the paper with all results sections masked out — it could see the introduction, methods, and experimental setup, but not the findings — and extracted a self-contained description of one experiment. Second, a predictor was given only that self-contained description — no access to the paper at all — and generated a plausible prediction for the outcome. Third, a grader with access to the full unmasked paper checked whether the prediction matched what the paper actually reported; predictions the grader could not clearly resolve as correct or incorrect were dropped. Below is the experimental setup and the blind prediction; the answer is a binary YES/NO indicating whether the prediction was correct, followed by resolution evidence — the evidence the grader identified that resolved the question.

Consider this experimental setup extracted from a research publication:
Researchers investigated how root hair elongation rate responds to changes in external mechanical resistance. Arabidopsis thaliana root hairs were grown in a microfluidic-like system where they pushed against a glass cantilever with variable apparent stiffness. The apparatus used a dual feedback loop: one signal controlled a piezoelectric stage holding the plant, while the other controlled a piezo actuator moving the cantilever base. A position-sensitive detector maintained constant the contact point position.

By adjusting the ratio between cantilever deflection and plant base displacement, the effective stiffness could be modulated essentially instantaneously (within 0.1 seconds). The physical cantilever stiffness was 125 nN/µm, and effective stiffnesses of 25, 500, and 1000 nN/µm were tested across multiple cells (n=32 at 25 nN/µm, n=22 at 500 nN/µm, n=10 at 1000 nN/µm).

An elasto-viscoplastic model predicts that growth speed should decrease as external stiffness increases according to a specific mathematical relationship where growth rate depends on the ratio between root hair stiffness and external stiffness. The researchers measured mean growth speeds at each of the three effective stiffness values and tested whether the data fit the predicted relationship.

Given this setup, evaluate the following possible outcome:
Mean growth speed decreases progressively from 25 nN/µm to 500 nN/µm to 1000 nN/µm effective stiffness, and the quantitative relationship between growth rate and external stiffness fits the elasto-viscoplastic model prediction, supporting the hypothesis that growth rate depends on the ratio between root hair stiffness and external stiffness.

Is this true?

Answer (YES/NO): YES